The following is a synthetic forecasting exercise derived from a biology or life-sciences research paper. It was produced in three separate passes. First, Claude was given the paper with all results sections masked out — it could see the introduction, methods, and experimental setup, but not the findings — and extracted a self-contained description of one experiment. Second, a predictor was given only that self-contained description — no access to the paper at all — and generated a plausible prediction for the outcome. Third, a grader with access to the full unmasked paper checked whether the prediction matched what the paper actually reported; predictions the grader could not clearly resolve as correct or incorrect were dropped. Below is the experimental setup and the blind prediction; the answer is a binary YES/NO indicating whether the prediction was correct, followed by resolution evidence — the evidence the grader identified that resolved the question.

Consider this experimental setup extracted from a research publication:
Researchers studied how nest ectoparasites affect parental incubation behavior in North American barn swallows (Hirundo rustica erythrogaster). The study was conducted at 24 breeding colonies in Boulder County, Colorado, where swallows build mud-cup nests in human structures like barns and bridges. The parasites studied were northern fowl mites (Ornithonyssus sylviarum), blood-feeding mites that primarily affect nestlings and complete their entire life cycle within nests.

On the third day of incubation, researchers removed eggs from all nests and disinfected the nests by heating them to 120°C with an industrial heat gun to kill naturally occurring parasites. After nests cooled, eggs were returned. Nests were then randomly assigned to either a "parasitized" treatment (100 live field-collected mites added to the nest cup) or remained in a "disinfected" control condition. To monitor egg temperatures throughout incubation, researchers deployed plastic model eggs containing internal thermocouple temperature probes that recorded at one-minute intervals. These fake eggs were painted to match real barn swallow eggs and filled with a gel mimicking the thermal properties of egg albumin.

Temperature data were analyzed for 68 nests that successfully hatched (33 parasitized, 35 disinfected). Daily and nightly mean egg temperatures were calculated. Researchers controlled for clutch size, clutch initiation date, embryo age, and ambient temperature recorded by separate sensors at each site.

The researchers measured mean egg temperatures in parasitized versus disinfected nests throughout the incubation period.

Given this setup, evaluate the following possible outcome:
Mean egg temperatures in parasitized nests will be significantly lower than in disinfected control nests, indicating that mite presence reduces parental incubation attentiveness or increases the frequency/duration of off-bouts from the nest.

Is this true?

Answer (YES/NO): NO